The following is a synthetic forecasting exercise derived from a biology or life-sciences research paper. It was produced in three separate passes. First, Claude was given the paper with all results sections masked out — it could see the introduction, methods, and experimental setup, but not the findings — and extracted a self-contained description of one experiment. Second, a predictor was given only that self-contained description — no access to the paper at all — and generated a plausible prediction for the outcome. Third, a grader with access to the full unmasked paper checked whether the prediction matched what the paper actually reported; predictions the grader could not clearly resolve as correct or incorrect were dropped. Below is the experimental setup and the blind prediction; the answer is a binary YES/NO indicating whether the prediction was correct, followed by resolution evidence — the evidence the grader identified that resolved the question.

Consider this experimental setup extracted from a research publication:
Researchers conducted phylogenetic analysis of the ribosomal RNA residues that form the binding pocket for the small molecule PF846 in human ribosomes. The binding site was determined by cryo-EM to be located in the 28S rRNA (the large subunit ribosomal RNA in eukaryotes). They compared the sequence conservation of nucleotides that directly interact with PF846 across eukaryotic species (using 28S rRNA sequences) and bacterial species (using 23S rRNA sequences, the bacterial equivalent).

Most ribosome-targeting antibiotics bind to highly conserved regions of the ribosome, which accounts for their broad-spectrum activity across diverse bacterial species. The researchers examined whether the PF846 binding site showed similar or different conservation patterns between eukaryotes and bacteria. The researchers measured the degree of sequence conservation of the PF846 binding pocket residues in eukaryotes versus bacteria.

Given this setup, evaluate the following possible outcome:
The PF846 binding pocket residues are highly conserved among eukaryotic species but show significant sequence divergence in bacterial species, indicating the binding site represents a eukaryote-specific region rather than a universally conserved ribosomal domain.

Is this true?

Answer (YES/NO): YES